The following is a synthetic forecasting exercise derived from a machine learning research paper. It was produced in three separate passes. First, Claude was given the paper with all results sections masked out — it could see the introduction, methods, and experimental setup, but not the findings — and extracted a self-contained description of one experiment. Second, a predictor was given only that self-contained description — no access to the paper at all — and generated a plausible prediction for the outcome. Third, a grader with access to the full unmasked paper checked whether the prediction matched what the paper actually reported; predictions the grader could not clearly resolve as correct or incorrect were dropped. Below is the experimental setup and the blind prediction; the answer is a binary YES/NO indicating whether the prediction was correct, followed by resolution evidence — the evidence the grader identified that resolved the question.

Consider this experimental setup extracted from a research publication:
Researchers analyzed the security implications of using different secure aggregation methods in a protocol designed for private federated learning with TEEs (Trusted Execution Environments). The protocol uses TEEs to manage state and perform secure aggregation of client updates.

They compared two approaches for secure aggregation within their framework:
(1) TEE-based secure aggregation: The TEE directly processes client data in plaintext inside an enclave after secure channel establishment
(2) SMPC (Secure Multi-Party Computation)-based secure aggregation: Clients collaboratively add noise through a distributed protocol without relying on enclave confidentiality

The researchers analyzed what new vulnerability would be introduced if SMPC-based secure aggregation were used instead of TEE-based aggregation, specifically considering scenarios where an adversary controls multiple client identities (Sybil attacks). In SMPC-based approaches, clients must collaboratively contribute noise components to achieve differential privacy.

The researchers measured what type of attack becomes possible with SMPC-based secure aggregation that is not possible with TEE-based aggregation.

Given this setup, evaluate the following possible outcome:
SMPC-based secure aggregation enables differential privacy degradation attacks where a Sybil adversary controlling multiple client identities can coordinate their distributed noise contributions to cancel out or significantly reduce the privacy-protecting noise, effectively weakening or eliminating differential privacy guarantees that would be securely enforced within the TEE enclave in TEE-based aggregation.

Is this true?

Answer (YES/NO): YES